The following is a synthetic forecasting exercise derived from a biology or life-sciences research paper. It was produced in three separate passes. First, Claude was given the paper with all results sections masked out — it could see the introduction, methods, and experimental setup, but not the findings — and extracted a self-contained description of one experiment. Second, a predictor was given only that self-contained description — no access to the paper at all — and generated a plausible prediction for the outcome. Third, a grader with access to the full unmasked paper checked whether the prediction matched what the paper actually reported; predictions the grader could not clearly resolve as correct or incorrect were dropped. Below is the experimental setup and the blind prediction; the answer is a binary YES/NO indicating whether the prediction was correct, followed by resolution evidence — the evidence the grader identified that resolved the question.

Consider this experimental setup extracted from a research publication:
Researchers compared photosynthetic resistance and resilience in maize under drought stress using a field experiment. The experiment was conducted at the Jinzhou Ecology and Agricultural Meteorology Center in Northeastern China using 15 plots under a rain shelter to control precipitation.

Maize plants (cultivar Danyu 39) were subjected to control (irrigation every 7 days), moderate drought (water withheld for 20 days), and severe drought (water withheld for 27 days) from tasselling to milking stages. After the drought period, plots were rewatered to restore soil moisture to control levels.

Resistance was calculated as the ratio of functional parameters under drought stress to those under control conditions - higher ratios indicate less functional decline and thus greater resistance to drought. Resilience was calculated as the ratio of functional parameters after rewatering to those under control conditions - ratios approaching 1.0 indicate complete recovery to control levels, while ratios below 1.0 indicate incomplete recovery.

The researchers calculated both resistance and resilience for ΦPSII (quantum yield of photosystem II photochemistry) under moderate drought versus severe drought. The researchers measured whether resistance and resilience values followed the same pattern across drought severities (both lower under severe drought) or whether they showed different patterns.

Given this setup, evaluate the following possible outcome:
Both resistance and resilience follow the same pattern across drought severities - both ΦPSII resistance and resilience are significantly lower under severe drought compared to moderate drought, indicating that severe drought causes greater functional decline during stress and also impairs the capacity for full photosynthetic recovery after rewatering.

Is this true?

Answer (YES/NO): NO